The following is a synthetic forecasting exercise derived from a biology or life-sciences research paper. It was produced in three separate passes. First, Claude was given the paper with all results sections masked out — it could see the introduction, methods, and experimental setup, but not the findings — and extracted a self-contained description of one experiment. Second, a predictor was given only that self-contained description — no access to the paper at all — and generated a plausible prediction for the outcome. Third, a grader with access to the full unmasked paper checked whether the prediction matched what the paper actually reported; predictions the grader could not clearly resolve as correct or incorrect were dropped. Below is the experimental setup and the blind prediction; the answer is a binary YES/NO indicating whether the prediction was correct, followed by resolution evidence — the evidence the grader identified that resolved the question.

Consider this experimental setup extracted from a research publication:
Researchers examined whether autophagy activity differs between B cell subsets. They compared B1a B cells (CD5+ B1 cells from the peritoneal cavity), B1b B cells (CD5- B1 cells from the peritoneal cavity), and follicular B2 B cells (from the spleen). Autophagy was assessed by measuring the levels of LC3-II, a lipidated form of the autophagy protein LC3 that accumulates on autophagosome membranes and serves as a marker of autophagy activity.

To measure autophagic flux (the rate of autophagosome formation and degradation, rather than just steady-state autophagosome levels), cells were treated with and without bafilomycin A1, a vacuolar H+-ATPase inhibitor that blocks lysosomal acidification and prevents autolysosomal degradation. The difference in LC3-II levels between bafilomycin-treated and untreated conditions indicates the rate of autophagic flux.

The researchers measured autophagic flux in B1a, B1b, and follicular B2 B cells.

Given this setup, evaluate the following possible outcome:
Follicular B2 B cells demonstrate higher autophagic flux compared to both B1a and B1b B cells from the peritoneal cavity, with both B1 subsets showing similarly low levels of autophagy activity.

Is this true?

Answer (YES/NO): NO